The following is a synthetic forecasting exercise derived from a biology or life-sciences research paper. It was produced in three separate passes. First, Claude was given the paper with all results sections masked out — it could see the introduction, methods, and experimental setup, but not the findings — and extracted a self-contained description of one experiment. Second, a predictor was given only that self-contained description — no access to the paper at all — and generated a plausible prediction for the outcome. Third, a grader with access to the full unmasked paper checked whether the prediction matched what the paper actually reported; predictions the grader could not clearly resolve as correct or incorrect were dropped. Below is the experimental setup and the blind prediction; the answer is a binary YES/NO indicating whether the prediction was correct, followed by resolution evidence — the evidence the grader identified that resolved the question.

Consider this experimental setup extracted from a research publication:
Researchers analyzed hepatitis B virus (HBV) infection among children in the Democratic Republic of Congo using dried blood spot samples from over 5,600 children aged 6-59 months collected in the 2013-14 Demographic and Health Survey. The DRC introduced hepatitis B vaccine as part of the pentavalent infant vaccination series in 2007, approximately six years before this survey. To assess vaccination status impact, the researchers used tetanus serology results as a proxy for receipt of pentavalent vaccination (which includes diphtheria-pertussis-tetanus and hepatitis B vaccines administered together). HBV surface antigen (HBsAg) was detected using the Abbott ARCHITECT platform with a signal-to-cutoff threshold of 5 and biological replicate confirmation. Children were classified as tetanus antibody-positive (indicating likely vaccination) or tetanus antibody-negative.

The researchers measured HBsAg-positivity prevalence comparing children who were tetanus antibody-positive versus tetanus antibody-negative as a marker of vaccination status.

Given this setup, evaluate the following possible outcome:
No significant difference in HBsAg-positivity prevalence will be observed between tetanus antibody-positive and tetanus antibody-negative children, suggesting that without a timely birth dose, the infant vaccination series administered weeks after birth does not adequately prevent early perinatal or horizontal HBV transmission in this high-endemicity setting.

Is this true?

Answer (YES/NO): NO